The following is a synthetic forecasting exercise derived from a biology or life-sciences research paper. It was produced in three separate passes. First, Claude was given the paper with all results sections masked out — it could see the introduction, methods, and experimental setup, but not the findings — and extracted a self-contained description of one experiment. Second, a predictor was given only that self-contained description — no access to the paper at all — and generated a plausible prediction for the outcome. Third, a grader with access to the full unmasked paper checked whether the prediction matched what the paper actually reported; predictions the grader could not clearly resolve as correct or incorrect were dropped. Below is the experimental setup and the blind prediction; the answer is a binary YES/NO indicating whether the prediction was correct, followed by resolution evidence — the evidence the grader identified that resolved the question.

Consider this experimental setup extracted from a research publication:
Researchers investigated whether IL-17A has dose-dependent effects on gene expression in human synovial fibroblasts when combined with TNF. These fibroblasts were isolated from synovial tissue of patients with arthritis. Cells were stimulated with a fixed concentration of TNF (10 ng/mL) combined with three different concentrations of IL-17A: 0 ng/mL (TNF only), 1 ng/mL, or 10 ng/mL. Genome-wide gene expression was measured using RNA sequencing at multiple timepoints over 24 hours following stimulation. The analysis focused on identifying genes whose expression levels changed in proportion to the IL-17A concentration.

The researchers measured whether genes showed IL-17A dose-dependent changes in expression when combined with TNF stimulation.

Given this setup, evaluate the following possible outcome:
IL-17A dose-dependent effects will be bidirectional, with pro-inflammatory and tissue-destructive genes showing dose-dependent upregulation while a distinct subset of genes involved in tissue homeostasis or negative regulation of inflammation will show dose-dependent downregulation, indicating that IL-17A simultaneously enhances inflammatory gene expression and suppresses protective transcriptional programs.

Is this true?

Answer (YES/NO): NO